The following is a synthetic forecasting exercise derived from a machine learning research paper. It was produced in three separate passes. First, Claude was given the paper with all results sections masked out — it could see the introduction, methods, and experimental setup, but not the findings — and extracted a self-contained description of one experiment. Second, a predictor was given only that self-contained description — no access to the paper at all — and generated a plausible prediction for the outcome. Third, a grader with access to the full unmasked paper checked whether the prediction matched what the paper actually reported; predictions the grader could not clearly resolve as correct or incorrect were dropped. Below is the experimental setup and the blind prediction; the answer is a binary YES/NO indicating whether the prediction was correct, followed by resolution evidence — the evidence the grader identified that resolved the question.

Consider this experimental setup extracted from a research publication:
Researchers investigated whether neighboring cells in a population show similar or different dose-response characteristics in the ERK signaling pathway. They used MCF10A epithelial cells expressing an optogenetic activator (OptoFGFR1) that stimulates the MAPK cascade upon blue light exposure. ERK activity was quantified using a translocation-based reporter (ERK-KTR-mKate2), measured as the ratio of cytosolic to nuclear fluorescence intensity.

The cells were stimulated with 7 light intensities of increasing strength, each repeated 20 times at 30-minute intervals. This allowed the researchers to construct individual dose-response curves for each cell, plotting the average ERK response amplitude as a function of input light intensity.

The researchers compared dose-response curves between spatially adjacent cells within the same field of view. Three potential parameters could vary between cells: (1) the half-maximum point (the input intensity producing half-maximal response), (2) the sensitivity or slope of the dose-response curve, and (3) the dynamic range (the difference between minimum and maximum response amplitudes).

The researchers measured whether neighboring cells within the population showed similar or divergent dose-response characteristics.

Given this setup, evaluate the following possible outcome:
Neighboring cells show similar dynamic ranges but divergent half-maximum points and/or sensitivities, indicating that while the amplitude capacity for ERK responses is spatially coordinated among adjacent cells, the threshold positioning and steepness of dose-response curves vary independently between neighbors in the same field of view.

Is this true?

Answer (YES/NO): NO